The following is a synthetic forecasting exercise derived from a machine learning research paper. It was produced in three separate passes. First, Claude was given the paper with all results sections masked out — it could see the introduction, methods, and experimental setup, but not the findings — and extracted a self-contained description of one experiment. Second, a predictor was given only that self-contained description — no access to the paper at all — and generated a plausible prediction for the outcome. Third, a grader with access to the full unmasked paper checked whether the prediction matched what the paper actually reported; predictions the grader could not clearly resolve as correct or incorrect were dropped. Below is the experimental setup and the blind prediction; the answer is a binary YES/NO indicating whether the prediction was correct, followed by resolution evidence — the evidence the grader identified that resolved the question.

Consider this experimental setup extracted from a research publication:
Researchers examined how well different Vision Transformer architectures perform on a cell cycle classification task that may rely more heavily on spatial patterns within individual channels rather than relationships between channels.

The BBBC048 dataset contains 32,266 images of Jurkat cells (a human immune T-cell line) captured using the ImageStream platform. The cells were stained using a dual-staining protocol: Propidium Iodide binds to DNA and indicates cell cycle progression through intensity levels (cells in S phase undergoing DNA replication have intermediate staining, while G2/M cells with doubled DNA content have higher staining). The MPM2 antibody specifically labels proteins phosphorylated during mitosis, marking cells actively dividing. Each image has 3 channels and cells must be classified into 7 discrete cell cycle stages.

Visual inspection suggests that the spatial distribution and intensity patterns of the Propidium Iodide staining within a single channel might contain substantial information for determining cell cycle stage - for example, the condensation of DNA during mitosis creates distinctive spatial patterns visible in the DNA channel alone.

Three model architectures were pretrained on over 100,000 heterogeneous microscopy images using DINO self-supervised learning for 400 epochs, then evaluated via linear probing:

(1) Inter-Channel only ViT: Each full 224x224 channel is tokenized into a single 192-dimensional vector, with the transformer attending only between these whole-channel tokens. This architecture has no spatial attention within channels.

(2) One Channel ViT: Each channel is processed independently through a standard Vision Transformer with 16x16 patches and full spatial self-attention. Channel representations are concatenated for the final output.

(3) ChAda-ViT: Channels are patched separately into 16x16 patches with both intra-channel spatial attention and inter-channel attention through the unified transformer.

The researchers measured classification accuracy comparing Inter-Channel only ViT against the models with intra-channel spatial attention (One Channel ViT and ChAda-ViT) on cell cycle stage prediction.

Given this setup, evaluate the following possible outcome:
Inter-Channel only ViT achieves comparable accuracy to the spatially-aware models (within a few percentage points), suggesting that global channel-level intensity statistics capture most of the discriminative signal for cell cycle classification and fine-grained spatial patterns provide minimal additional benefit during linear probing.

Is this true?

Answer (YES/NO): NO